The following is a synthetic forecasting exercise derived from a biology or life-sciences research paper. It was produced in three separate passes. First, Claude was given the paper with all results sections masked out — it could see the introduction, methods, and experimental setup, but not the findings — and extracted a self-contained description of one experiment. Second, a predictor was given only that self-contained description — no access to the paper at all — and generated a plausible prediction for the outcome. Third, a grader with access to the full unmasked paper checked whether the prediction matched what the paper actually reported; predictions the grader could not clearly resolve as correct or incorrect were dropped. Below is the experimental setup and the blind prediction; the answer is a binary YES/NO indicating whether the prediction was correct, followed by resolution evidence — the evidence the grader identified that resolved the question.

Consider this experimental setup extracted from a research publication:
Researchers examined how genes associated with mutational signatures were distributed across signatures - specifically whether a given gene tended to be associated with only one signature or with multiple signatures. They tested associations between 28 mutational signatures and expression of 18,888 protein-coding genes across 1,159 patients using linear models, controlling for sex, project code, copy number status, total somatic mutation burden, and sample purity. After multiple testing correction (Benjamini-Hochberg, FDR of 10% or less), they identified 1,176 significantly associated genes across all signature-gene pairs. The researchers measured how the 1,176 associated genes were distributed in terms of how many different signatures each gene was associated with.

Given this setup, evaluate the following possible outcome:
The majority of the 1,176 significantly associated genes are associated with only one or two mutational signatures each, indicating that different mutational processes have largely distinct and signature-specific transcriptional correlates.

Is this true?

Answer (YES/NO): YES